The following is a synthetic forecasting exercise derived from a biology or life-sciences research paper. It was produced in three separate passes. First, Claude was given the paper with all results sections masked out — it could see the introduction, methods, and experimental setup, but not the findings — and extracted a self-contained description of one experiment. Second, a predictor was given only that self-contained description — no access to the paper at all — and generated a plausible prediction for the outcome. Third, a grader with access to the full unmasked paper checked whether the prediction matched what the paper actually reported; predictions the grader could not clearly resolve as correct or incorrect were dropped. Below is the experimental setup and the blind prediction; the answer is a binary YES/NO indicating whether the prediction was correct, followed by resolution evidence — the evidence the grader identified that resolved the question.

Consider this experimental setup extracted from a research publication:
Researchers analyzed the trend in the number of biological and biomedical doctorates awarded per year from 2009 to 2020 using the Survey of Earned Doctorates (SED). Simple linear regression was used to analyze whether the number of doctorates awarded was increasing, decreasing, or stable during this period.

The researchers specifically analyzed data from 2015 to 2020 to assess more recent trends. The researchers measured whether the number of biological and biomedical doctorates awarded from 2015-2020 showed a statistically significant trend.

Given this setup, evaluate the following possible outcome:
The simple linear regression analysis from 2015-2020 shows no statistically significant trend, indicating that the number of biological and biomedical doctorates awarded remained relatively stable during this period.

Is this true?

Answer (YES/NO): NO